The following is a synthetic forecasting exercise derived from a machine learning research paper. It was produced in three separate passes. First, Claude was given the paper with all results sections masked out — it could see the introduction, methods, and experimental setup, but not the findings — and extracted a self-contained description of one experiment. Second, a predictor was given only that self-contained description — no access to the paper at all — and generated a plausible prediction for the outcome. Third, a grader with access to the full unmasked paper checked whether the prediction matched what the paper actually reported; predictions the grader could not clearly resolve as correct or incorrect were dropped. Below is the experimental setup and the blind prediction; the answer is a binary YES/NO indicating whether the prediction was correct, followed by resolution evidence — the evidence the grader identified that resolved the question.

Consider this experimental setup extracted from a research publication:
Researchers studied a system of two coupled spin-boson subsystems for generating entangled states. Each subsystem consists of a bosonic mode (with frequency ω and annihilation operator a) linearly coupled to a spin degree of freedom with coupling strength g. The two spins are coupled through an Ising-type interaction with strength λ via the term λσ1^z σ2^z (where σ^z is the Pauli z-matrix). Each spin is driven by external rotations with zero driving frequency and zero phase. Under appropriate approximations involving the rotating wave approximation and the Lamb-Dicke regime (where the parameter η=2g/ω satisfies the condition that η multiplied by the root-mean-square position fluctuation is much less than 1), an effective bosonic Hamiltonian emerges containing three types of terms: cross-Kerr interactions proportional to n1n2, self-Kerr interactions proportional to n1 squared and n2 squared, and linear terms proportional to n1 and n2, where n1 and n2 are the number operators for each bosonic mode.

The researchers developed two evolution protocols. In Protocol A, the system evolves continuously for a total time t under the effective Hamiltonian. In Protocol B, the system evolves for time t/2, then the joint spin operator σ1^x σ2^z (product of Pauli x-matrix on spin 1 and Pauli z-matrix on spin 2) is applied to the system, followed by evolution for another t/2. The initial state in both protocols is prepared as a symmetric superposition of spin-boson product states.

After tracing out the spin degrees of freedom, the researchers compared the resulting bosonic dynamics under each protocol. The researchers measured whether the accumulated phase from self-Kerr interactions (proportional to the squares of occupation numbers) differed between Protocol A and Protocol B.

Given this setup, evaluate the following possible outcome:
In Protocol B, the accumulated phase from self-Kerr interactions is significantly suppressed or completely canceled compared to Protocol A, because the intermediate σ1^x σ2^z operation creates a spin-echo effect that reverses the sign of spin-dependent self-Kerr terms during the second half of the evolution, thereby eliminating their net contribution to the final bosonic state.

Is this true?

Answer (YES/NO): YES